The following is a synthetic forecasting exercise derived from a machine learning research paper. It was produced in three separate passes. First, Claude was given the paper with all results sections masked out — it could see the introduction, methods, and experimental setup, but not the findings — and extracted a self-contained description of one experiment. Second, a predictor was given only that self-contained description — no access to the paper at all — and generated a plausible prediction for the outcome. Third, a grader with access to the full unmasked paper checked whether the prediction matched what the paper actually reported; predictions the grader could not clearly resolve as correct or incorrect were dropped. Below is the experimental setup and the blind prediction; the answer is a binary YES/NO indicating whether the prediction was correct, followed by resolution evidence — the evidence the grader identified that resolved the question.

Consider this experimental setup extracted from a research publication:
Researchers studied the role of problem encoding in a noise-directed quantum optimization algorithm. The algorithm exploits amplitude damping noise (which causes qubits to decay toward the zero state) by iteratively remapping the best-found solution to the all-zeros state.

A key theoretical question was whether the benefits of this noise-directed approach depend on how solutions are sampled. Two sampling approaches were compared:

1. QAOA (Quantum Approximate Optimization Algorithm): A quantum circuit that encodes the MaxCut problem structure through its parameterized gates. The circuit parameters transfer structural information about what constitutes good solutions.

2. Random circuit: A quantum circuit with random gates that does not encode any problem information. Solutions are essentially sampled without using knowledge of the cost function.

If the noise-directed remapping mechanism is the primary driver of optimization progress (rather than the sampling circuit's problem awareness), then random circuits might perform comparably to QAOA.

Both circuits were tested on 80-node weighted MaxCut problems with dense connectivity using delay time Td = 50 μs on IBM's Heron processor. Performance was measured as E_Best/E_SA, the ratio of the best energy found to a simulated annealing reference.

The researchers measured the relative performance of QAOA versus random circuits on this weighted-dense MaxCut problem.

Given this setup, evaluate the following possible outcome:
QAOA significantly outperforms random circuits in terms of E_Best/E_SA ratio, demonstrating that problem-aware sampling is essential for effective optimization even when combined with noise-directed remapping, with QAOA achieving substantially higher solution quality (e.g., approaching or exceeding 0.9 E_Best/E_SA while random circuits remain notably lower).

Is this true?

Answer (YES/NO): NO